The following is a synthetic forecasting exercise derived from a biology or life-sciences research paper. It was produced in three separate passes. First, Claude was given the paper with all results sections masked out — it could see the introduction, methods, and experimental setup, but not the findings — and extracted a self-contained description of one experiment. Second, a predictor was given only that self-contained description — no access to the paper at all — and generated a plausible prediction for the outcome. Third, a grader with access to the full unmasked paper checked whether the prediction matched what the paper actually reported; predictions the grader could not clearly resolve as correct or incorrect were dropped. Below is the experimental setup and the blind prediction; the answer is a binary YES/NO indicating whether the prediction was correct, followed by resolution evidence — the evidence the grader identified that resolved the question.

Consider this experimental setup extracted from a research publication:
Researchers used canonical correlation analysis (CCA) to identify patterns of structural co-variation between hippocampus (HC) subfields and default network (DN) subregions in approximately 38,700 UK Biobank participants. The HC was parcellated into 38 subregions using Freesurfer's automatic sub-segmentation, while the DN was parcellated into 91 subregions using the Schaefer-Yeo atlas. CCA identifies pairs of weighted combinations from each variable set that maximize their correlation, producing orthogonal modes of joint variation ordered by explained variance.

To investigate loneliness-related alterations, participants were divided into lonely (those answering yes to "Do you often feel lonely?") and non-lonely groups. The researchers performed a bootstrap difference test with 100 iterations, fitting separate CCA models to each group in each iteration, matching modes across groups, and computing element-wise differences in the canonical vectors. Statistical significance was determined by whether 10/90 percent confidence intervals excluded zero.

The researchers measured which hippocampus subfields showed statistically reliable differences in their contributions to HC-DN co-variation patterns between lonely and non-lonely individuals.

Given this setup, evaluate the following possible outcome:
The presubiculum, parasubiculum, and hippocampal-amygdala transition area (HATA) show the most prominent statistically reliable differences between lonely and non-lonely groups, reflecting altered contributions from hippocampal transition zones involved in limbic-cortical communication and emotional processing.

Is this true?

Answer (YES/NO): NO